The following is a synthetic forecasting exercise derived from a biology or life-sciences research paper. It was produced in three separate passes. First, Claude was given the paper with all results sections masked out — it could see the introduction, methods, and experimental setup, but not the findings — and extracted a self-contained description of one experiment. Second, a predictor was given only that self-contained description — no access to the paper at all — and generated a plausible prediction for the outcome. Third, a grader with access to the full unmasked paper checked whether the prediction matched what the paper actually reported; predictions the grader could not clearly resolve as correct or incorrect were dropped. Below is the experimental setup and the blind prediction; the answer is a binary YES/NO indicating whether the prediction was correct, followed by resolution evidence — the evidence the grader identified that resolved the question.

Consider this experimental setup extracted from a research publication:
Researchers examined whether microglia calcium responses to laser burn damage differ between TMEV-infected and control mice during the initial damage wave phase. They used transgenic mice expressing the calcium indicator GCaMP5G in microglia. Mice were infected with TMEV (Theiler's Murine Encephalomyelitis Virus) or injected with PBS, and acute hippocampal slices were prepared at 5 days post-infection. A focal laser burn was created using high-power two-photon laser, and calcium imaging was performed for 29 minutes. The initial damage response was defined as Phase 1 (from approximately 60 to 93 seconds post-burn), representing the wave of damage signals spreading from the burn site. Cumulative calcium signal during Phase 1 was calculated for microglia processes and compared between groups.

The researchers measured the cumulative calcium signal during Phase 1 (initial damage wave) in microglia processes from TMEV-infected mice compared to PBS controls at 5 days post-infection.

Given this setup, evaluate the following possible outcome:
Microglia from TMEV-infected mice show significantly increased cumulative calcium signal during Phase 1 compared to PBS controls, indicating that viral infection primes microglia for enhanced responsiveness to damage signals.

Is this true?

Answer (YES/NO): NO